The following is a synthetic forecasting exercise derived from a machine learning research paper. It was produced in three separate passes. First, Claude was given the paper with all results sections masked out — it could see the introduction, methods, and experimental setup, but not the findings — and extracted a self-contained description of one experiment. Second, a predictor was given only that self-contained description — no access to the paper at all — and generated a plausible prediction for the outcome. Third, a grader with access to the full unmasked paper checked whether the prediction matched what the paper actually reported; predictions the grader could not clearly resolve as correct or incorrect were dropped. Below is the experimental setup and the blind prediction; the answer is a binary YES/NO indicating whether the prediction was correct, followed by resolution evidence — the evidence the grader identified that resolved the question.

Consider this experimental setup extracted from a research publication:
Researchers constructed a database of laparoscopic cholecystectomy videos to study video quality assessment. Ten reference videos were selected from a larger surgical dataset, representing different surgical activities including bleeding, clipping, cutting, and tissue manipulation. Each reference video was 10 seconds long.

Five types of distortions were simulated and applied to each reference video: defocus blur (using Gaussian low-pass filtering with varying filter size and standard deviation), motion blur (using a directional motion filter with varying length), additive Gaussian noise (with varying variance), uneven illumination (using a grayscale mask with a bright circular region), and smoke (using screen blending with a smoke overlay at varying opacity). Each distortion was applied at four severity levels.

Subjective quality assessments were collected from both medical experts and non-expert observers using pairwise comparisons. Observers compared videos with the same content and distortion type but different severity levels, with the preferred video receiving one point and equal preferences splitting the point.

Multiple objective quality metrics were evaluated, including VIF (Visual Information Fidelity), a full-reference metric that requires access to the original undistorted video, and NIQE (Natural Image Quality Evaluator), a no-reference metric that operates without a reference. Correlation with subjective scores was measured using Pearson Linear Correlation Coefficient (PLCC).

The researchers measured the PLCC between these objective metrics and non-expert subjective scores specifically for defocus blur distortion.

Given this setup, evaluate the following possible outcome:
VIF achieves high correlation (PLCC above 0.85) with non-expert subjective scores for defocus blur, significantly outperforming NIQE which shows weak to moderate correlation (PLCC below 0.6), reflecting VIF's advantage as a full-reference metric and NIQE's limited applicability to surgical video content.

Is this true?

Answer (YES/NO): NO